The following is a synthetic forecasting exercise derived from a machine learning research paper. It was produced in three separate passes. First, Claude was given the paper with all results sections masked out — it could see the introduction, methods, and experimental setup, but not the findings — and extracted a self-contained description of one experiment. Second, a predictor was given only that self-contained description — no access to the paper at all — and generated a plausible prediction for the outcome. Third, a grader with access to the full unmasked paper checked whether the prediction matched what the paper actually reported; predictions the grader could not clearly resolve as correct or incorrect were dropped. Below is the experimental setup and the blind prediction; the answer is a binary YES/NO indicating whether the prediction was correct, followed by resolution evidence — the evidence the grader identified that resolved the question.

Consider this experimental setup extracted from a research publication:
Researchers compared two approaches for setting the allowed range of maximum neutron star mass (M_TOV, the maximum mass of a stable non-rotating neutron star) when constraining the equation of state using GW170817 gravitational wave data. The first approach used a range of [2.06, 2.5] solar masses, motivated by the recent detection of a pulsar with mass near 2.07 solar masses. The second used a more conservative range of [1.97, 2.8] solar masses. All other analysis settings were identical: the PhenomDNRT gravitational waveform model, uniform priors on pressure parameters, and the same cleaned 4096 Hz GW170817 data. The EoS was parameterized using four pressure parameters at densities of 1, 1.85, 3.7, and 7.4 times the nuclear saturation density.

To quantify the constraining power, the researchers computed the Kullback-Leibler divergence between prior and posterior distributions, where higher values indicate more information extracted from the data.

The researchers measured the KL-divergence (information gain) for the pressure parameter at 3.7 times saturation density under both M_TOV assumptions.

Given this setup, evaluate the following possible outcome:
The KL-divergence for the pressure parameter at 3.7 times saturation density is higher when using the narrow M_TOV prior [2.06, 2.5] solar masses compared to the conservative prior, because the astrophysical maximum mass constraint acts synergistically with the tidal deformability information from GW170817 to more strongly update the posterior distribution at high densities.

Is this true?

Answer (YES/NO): YES